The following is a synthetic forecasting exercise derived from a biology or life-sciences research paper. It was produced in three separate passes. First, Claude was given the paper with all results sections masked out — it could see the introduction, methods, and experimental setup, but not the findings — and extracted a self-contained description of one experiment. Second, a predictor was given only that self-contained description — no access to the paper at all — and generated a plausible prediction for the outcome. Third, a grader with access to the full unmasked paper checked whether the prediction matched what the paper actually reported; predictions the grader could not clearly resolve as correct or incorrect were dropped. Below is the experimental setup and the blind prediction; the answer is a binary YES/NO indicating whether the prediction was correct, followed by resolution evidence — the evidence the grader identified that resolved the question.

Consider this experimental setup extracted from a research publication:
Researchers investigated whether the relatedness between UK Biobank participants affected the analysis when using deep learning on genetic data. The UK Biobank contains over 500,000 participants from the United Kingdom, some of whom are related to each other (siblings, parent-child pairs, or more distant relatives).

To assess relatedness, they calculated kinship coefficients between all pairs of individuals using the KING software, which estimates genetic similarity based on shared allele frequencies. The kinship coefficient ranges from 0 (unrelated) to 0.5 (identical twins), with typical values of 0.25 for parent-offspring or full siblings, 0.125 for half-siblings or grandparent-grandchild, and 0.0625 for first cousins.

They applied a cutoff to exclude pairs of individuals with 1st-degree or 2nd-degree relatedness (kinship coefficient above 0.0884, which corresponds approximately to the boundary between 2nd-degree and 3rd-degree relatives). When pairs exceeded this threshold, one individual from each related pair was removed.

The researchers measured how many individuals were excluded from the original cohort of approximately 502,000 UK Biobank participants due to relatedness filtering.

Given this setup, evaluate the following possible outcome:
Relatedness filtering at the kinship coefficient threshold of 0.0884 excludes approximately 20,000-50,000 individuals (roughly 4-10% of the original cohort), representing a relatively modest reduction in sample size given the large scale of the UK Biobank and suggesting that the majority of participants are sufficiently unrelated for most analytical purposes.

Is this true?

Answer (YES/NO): YES